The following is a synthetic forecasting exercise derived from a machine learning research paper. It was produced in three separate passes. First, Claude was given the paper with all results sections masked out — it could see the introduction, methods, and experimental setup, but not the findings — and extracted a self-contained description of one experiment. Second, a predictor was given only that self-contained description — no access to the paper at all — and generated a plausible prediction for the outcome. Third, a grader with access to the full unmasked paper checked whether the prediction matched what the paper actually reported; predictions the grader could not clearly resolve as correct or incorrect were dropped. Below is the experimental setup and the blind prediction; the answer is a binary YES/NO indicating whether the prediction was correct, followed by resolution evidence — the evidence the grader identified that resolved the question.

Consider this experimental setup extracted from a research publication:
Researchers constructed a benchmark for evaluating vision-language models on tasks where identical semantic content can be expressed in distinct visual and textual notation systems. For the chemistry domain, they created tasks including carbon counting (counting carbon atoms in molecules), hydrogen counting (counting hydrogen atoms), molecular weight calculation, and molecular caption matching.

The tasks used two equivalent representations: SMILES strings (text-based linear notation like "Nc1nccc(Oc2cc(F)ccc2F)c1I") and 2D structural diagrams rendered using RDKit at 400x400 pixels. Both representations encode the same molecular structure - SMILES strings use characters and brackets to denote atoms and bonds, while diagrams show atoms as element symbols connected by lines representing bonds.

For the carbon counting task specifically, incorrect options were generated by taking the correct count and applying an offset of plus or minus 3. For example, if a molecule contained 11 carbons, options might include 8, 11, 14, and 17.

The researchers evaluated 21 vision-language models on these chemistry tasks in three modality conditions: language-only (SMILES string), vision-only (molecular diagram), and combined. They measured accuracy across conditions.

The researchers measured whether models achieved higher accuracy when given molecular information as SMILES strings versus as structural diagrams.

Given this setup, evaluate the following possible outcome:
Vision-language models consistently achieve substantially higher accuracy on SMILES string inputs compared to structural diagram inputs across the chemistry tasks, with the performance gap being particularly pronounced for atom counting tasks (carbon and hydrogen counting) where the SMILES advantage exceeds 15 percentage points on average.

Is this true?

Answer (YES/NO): NO